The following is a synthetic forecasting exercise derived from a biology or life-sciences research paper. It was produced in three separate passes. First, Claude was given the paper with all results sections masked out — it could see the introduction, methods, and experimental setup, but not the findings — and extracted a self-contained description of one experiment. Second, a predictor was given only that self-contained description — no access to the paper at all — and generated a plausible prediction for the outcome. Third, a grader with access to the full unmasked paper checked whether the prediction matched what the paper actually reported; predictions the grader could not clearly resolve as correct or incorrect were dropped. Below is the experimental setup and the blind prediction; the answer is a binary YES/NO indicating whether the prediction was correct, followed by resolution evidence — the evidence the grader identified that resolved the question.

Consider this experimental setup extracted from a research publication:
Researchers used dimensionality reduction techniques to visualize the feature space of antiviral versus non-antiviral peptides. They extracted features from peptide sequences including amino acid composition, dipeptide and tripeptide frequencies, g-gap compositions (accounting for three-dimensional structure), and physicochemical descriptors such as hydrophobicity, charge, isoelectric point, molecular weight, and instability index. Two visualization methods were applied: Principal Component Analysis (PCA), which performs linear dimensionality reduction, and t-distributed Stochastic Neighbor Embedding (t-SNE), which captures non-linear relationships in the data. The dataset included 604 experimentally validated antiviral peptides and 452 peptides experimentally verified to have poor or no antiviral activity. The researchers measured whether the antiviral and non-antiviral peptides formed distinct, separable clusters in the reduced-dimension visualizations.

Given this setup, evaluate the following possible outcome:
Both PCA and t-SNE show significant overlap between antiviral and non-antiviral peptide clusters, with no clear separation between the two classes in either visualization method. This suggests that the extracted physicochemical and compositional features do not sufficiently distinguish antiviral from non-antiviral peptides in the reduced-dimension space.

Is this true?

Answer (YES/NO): NO